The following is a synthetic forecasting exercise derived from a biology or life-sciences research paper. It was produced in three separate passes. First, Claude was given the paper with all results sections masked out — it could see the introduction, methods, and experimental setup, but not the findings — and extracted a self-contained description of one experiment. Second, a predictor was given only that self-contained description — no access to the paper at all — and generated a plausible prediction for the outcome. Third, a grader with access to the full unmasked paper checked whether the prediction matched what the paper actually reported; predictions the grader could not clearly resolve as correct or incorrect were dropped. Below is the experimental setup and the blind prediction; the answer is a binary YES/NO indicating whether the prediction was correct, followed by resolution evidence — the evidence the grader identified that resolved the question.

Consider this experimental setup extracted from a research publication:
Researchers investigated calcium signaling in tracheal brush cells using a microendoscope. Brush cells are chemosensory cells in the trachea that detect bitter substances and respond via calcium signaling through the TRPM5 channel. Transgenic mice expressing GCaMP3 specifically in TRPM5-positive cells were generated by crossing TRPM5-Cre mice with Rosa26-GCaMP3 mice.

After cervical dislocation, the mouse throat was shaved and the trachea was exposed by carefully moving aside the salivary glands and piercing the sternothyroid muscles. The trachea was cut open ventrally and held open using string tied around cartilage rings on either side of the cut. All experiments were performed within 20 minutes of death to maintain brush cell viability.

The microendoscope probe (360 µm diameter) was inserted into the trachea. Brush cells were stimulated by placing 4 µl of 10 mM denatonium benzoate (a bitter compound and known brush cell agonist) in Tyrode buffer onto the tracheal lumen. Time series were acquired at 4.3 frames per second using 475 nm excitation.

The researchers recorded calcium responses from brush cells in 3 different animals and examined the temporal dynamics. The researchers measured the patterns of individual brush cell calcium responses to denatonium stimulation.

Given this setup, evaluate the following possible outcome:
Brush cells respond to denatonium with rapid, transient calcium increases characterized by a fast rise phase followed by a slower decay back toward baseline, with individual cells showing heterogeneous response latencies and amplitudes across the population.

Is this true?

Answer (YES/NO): YES